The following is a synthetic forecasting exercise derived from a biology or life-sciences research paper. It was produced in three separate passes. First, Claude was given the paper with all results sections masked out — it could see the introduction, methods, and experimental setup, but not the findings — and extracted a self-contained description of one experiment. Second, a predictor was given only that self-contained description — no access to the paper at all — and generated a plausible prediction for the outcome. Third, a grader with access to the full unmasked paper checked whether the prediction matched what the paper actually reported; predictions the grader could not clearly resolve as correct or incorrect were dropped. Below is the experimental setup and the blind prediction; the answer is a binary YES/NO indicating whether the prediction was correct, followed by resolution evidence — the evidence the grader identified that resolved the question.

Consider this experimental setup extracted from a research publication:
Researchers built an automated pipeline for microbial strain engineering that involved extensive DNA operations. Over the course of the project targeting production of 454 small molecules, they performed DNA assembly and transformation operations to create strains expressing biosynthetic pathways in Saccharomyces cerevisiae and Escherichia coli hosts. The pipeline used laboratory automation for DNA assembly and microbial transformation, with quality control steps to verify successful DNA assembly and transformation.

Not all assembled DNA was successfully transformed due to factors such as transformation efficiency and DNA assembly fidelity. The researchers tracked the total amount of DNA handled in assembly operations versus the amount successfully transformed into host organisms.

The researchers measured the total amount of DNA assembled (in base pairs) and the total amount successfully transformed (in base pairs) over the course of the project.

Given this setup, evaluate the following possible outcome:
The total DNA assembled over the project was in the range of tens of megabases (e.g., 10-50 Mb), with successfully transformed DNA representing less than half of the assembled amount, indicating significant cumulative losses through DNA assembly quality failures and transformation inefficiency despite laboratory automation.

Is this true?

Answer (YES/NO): NO